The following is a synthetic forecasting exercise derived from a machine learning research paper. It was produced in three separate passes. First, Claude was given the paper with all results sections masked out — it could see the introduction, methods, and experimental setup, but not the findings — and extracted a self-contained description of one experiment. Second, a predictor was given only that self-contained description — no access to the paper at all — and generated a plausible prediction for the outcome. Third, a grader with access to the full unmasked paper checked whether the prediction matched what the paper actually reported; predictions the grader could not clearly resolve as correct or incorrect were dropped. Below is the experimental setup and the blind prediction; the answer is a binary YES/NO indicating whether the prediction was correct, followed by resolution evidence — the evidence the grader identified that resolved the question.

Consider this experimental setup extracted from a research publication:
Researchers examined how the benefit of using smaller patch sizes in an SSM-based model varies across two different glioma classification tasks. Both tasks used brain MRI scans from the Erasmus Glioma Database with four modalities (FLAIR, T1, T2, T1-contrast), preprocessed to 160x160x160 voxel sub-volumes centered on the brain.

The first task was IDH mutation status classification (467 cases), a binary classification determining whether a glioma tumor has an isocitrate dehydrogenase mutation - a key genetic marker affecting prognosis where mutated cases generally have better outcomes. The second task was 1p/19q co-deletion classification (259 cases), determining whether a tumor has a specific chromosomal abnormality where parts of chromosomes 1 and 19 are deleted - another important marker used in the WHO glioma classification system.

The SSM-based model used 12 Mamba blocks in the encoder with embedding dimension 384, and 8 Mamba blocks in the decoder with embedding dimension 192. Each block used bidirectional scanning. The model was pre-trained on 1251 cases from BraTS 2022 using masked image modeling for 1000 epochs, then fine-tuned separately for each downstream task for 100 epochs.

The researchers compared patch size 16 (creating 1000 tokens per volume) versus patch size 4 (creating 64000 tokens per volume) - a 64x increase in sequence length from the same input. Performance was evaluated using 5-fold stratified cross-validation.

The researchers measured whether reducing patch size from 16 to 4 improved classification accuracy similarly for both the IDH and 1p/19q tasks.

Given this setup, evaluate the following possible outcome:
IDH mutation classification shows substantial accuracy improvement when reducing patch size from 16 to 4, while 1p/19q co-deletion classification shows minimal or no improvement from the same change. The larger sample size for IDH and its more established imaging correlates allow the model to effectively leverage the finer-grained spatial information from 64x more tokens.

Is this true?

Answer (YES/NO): YES